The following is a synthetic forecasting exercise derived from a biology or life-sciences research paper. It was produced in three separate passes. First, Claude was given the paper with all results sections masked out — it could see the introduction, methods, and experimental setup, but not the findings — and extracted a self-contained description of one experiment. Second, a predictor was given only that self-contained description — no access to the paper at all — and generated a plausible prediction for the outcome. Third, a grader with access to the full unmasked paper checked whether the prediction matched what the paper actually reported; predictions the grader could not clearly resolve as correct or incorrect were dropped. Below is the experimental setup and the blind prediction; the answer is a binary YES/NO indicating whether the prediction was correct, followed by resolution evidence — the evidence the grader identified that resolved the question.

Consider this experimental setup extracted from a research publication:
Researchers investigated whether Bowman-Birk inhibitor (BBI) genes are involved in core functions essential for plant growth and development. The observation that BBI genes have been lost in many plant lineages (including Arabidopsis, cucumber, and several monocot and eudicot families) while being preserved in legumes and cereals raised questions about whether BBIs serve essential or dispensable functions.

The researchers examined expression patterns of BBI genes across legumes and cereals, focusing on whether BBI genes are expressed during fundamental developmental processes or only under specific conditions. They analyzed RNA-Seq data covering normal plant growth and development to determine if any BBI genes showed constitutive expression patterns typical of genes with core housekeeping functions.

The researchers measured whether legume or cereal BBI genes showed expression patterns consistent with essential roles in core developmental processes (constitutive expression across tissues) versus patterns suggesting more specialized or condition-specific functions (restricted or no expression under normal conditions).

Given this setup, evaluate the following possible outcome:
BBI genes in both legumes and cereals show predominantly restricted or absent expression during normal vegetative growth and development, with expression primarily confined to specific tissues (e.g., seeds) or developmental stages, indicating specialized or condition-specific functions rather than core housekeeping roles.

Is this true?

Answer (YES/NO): YES